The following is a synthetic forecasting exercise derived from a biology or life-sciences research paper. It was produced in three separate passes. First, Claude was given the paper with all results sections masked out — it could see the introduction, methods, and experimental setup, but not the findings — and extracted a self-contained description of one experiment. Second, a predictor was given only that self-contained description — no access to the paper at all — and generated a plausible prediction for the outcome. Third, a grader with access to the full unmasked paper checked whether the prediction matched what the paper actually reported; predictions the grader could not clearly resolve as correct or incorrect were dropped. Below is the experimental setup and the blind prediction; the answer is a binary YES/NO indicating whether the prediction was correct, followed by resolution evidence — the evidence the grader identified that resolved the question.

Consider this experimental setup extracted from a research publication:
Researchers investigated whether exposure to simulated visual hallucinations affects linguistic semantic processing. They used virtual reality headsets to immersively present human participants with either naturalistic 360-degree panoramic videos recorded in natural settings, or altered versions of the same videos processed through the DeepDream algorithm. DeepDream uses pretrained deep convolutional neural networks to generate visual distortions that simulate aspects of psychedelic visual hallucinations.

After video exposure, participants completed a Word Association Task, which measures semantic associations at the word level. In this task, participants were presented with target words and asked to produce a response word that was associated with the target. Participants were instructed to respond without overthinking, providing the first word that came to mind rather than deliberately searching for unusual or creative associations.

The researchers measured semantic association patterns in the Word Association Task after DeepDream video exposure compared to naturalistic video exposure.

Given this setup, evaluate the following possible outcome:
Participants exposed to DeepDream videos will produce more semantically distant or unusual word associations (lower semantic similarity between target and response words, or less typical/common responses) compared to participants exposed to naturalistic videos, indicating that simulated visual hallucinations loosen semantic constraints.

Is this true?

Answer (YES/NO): NO